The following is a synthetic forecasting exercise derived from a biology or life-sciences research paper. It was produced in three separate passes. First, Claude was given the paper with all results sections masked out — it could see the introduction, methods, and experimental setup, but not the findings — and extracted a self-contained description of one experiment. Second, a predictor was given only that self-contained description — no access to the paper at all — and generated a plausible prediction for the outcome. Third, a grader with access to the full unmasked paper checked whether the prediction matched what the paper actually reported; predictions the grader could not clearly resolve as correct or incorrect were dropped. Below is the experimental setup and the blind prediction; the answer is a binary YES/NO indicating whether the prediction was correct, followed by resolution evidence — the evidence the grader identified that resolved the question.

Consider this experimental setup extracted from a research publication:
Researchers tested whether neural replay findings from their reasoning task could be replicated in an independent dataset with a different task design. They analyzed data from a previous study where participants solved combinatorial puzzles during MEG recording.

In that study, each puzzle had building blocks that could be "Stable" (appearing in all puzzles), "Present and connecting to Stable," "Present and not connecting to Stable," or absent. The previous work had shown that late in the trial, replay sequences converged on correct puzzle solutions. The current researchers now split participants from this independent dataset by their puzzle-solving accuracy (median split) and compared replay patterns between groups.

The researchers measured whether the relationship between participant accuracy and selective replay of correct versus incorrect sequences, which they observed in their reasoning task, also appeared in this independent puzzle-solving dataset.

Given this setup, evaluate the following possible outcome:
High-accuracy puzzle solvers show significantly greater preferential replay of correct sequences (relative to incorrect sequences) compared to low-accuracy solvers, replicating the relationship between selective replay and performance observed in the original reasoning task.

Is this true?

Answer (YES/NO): YES